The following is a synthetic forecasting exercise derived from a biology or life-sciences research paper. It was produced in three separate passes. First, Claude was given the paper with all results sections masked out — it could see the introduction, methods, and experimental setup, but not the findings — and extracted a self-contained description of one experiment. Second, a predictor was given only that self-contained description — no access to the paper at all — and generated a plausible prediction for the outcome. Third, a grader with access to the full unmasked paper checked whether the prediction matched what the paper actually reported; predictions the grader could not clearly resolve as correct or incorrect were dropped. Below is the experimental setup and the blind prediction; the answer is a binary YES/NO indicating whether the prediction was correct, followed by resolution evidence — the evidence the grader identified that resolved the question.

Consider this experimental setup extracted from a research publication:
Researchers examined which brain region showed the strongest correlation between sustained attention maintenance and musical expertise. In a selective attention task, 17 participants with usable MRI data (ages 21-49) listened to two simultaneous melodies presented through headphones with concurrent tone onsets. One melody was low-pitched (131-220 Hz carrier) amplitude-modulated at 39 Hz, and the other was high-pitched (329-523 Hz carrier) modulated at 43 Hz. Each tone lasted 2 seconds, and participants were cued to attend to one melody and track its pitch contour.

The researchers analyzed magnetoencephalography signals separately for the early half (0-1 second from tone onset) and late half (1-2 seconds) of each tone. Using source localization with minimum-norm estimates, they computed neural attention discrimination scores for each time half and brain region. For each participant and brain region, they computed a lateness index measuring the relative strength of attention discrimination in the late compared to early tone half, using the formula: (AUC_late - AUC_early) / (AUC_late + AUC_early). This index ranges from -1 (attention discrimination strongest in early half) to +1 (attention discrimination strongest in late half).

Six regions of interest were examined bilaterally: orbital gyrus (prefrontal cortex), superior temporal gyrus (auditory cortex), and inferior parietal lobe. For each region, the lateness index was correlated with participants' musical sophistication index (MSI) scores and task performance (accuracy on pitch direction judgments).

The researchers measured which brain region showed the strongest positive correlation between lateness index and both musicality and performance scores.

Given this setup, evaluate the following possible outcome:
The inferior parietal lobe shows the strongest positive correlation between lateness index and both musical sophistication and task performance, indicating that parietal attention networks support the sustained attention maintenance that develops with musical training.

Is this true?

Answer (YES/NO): NO